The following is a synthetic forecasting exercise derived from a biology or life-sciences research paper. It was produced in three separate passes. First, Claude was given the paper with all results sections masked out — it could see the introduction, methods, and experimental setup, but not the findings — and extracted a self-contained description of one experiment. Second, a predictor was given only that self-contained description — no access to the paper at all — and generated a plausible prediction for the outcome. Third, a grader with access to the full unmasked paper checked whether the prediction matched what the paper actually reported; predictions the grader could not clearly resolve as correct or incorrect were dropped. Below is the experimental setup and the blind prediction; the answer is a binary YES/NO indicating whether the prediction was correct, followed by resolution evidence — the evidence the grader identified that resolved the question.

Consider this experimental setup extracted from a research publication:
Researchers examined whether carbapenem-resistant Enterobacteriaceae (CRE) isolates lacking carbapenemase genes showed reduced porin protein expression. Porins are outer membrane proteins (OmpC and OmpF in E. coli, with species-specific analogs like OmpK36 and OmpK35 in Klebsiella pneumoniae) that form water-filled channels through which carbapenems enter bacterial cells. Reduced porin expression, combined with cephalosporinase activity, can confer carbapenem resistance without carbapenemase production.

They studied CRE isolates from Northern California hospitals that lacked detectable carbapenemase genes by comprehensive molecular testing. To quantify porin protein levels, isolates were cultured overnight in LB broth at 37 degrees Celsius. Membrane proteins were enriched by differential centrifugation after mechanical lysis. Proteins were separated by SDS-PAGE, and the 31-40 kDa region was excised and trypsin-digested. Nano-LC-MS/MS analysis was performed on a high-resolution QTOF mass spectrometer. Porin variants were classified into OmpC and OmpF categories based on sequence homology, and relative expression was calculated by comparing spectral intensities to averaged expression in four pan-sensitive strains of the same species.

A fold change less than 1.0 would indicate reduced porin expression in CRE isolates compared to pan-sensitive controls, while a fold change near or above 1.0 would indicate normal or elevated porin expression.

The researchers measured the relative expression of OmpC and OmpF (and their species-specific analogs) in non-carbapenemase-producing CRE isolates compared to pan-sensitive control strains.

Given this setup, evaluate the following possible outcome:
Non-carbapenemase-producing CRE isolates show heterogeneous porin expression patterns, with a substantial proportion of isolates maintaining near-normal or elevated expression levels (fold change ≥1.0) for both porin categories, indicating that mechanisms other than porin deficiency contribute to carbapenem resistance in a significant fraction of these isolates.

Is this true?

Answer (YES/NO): NO